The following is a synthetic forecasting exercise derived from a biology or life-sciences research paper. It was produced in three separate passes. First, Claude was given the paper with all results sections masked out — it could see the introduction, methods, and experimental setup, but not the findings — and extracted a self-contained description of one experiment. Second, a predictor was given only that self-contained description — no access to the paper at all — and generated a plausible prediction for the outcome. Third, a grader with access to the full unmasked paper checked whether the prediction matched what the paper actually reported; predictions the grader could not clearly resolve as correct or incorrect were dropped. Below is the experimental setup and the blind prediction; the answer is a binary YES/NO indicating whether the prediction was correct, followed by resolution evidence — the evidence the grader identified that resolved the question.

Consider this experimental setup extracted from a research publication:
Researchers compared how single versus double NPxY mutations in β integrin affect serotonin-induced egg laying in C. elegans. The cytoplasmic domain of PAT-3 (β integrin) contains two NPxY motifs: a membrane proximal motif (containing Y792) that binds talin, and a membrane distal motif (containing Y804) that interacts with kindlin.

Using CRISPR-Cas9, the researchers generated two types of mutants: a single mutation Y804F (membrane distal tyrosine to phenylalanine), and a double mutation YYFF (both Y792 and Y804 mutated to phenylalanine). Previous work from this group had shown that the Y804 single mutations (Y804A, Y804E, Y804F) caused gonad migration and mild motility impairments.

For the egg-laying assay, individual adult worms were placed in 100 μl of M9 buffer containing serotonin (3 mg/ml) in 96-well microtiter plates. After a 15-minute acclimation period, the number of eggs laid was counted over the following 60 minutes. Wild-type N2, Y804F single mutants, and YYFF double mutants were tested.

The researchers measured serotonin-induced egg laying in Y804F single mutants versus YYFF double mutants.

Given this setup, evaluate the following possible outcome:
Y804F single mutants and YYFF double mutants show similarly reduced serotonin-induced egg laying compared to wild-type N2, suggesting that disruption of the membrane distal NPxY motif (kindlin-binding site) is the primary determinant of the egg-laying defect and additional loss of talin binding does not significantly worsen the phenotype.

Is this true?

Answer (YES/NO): NO